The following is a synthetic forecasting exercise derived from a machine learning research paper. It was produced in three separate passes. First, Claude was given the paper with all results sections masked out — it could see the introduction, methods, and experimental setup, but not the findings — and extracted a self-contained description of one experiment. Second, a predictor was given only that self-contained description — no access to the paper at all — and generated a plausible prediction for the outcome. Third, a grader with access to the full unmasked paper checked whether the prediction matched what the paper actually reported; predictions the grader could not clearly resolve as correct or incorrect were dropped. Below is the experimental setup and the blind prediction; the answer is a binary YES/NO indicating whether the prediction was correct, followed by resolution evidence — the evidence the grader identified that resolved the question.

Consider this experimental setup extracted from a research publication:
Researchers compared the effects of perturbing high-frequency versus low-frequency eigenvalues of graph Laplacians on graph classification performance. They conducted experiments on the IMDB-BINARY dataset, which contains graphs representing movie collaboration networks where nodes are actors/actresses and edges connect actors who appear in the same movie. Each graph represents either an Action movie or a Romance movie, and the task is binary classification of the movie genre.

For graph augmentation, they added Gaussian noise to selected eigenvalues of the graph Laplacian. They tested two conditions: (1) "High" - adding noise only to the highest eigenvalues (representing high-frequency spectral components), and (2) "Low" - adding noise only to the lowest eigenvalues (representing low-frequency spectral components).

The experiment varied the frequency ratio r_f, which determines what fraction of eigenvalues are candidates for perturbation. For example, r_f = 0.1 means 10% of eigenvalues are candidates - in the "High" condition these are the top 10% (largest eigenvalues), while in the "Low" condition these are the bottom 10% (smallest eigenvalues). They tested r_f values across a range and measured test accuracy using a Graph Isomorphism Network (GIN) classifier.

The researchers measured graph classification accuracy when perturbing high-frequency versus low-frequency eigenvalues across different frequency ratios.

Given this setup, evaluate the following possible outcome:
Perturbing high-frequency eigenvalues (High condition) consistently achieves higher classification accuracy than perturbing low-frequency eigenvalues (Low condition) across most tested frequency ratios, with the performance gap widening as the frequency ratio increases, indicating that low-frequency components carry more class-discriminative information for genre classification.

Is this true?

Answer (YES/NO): NO